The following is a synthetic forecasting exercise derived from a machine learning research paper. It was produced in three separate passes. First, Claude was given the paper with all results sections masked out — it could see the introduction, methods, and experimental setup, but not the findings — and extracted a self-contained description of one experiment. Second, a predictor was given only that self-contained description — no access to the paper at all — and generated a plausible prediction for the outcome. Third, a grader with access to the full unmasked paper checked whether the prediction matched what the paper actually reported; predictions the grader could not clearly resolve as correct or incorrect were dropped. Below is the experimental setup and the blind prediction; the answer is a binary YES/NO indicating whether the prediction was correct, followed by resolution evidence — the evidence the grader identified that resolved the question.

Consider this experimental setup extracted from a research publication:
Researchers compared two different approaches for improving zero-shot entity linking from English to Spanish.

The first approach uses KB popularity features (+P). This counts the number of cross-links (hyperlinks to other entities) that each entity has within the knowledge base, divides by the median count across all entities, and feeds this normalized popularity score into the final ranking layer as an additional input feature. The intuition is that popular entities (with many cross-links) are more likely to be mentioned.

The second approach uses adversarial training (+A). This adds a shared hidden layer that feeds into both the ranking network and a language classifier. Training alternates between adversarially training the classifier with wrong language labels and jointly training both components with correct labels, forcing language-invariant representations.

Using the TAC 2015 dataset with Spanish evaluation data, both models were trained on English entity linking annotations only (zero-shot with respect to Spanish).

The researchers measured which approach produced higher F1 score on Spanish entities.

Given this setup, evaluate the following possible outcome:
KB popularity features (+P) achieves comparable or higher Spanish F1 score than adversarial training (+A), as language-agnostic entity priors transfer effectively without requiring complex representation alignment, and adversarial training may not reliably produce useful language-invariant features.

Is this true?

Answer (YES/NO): NO